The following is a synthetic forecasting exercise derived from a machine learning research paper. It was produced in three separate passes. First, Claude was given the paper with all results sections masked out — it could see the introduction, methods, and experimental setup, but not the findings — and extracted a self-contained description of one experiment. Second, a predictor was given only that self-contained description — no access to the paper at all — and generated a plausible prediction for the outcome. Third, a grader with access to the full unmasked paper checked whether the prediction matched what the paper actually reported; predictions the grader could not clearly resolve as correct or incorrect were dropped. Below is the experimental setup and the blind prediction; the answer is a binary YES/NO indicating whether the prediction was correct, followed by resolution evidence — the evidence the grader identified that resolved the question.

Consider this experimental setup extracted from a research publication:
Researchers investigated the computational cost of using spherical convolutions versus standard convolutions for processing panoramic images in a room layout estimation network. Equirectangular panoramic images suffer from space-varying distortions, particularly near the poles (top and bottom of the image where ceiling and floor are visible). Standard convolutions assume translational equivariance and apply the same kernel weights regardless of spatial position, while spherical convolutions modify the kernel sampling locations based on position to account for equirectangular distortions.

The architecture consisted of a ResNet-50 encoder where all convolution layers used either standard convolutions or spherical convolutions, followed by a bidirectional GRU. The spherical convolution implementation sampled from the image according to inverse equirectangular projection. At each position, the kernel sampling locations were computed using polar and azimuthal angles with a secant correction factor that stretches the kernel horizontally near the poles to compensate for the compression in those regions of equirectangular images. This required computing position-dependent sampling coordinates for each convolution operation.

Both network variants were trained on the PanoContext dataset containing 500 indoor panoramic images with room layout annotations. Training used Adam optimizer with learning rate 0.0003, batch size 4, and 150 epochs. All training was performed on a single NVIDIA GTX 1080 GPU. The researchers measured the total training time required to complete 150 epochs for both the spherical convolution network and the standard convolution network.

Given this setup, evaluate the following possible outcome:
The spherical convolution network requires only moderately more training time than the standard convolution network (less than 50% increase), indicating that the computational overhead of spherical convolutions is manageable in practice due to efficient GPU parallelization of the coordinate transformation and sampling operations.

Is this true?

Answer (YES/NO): NO